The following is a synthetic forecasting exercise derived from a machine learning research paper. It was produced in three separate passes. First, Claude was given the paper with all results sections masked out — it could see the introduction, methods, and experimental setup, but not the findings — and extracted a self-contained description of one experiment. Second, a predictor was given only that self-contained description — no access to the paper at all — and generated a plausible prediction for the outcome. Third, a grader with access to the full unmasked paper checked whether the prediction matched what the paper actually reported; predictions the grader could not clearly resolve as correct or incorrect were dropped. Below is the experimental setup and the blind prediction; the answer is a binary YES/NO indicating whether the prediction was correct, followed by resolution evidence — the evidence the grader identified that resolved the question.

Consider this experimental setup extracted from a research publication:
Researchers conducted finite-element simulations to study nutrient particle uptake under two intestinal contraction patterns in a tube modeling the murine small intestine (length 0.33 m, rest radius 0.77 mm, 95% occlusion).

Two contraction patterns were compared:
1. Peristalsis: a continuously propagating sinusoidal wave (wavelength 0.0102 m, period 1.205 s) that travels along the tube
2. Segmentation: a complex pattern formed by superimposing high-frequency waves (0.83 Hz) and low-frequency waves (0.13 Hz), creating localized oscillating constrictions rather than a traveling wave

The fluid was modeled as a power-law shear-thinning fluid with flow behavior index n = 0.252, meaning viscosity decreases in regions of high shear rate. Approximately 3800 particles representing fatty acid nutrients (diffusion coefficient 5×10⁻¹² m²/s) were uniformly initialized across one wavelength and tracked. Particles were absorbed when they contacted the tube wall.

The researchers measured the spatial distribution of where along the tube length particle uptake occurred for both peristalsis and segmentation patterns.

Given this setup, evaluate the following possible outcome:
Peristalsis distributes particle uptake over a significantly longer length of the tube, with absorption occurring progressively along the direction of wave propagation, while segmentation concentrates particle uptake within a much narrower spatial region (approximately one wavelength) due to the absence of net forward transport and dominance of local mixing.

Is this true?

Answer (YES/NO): NO